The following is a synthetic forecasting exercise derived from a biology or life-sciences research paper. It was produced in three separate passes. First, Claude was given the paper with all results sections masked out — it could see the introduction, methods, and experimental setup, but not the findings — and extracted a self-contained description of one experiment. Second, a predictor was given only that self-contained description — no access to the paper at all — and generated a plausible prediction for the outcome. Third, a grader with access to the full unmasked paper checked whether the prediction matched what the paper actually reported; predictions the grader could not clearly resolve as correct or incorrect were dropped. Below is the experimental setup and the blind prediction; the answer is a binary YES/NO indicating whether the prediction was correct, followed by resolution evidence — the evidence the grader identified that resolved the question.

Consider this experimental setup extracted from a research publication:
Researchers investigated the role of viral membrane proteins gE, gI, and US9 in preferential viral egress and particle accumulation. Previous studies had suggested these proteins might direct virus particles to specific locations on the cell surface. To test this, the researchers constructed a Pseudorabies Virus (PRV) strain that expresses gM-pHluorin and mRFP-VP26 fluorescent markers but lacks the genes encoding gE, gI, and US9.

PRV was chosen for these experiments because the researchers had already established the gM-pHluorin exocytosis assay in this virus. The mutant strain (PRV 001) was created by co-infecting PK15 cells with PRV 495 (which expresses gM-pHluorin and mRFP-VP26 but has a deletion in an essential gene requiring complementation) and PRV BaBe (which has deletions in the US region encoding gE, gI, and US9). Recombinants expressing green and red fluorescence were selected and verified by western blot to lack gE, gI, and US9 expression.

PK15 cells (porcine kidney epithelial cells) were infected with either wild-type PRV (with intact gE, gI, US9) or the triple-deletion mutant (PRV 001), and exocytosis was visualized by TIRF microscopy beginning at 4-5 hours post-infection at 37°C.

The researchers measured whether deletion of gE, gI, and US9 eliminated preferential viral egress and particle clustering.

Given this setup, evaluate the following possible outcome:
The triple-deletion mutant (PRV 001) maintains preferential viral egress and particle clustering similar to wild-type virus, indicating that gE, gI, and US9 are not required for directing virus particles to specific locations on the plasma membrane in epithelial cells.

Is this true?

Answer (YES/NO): NO